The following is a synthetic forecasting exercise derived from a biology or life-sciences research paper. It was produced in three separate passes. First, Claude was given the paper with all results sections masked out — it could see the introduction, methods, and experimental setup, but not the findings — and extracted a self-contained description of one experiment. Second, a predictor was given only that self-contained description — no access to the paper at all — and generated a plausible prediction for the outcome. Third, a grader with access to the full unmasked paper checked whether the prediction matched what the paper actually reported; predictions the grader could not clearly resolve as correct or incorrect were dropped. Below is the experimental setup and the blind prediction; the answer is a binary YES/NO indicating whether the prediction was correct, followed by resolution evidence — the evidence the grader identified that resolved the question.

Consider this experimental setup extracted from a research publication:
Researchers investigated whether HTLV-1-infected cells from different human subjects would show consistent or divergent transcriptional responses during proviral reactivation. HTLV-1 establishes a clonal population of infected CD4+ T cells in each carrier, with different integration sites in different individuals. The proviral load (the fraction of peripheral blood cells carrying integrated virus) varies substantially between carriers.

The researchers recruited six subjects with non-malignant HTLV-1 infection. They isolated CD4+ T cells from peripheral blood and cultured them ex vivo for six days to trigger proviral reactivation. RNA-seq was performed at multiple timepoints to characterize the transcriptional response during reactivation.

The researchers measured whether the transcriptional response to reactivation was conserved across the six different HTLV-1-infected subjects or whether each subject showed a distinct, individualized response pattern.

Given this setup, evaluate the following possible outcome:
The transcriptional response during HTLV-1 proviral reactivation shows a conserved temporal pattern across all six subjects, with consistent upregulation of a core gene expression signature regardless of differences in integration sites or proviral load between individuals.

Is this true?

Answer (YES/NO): YES